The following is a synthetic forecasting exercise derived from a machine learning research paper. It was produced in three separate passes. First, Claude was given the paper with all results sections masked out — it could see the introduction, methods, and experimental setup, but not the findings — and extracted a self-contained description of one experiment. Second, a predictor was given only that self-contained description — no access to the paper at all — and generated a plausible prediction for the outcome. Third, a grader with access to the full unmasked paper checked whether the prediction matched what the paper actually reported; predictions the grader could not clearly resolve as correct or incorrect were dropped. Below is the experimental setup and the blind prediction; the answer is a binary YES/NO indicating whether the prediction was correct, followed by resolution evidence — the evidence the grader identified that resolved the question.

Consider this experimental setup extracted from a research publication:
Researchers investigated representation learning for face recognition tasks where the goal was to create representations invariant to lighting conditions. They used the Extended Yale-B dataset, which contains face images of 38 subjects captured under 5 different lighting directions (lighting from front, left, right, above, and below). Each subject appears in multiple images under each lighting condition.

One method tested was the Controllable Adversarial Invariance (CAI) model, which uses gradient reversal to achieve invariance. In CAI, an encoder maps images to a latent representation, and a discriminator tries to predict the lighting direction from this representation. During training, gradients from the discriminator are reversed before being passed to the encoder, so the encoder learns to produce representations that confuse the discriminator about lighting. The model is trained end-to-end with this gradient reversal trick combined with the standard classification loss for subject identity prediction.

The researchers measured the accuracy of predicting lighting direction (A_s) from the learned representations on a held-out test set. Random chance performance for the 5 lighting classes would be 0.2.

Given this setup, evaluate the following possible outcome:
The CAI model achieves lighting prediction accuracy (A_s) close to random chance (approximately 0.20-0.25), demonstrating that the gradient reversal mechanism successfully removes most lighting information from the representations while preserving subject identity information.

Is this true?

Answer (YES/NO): NO